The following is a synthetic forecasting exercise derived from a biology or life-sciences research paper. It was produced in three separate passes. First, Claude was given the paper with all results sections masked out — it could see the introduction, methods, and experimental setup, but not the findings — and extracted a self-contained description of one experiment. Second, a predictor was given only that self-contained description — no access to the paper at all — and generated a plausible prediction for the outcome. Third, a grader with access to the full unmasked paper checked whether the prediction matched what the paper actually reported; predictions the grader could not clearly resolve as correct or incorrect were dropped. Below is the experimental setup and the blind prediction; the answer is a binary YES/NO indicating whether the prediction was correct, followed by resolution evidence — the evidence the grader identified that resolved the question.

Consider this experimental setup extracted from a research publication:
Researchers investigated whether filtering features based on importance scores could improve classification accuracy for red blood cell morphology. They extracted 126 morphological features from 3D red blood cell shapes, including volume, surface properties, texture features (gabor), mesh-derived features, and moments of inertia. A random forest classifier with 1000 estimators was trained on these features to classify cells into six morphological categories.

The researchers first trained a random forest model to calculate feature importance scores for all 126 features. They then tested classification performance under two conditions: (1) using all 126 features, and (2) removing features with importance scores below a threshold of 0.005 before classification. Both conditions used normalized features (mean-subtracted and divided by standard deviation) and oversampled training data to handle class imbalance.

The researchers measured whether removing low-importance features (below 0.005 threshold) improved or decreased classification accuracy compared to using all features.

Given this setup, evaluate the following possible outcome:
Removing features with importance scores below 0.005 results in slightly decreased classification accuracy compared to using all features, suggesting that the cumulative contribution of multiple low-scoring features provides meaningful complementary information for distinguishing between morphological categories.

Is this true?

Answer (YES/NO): NO